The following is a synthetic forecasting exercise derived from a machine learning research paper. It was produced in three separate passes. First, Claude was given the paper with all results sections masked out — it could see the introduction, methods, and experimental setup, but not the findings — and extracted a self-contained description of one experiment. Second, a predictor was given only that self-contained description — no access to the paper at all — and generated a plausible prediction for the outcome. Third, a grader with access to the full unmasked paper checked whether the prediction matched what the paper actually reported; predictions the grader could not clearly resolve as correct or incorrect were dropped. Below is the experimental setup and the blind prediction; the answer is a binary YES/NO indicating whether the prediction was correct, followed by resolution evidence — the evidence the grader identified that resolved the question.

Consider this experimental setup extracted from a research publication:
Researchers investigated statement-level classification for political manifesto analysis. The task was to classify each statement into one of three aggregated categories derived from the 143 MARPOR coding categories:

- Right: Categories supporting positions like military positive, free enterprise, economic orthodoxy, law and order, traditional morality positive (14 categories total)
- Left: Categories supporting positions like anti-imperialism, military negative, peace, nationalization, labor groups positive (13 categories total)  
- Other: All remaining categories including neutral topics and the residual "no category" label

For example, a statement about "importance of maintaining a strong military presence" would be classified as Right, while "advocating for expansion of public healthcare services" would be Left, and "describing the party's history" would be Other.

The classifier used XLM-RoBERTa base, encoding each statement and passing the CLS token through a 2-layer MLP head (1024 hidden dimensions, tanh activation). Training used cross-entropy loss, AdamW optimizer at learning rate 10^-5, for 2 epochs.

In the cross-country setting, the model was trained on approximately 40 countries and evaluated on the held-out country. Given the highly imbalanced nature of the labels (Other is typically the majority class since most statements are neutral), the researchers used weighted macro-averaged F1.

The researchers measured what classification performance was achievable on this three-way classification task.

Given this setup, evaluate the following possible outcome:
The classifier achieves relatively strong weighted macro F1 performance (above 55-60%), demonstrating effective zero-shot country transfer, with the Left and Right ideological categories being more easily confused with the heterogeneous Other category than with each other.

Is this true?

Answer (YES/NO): YES